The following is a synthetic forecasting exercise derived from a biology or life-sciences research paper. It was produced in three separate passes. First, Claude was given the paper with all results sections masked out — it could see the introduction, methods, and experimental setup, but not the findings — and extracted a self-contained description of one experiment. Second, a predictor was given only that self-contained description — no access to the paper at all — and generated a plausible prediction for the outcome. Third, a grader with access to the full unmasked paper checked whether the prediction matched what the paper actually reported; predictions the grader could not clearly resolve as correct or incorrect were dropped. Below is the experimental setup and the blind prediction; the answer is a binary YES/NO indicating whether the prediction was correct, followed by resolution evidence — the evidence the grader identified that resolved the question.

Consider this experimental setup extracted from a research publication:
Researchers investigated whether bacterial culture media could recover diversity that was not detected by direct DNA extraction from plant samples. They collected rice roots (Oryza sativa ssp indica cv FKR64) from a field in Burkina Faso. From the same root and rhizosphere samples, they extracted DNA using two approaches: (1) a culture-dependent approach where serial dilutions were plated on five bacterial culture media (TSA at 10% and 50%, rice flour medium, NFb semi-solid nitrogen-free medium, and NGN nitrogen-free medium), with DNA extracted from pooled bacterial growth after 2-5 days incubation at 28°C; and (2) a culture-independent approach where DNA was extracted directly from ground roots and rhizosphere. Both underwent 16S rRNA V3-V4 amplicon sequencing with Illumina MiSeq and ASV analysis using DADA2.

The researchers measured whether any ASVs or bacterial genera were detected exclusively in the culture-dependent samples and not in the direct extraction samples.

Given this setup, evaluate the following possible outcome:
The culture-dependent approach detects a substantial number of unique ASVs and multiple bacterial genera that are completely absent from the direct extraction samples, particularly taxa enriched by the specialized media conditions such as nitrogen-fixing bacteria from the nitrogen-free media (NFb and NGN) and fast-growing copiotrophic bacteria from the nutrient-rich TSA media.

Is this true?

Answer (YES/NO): NO